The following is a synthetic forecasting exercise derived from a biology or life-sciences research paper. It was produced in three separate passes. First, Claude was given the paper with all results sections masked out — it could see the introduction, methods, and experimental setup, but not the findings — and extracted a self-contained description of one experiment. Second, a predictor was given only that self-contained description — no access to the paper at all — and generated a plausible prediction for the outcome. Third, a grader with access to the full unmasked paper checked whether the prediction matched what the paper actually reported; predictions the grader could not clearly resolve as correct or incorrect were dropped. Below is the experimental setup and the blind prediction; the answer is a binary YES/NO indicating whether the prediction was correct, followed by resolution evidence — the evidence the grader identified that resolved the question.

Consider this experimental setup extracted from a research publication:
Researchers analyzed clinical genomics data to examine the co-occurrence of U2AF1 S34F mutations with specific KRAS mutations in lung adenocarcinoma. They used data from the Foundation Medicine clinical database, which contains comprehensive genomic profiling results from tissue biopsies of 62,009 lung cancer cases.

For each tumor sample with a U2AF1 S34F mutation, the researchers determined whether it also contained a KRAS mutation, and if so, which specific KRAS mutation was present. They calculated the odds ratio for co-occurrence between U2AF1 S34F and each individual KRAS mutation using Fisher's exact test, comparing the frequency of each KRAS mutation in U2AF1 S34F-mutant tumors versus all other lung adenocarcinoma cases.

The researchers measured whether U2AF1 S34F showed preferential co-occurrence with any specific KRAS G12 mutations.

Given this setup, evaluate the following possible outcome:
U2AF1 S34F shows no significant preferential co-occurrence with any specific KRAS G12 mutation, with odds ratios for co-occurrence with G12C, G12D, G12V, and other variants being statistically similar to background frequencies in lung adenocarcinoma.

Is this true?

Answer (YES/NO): NO